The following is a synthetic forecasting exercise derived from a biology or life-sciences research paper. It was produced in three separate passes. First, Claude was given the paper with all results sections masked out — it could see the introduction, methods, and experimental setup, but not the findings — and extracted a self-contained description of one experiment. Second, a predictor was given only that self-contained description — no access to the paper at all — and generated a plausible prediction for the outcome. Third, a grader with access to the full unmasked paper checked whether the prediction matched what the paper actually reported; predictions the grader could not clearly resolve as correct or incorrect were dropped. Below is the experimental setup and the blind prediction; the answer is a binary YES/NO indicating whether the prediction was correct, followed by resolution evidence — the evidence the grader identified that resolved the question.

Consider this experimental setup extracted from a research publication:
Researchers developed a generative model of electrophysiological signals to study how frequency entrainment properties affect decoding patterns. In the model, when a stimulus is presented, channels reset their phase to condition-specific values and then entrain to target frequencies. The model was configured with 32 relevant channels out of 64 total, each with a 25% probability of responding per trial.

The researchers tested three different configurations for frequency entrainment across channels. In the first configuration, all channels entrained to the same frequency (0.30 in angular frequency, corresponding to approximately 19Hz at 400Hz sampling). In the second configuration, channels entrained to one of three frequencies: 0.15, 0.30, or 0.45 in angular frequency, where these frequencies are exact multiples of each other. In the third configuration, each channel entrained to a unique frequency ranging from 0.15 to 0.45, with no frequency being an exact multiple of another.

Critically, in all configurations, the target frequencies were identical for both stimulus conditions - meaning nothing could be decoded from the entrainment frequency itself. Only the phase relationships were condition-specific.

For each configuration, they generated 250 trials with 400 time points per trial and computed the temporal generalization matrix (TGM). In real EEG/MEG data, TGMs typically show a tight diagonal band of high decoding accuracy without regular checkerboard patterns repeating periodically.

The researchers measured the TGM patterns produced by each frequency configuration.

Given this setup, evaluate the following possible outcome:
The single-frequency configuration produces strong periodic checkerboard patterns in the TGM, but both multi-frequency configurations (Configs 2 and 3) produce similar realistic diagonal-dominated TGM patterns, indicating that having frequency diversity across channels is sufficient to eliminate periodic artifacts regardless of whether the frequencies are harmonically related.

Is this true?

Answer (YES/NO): NO